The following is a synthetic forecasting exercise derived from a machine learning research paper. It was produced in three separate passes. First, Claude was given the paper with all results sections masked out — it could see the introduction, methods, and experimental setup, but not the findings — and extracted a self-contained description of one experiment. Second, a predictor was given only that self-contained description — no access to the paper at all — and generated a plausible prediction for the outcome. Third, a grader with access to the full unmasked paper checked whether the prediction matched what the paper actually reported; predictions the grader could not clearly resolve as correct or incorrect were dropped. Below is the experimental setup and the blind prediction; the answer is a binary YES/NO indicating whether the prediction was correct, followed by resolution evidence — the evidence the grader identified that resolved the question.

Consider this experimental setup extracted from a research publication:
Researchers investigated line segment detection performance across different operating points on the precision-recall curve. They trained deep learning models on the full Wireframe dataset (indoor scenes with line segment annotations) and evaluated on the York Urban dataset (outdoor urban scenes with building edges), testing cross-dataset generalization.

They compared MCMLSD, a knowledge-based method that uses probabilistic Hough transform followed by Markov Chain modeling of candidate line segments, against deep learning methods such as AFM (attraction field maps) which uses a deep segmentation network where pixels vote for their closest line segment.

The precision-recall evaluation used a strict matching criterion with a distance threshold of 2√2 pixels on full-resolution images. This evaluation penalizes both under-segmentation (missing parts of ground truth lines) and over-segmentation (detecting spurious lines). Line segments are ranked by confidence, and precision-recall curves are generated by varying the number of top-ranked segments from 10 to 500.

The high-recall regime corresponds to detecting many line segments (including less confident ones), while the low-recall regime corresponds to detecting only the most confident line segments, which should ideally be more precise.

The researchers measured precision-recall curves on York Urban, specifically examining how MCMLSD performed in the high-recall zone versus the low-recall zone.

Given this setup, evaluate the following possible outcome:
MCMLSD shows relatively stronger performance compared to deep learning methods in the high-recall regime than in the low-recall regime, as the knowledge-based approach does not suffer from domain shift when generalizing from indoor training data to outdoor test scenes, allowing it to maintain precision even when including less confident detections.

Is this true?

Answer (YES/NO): YES